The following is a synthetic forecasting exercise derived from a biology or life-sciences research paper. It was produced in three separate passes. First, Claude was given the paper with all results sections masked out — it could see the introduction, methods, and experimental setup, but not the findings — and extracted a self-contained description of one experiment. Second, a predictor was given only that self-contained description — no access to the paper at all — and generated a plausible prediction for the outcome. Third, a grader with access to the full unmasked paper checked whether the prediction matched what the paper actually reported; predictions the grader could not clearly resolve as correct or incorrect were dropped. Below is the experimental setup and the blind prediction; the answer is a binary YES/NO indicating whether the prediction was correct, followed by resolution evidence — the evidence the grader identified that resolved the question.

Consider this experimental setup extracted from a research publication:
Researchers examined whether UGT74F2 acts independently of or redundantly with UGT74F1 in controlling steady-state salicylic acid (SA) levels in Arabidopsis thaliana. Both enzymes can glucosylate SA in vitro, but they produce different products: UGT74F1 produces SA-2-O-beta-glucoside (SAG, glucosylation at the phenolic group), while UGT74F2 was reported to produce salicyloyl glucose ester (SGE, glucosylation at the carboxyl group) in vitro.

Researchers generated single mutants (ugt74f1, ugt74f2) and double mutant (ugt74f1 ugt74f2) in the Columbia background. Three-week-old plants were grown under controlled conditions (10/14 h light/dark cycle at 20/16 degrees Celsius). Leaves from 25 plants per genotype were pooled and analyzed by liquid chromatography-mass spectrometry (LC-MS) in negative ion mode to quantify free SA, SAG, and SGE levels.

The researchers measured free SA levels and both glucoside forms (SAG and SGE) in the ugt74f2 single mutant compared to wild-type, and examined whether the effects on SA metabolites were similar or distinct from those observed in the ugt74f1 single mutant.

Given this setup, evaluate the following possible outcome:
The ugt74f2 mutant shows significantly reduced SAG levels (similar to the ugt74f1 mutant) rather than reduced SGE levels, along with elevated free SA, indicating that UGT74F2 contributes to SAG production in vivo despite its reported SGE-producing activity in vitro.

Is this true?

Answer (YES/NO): NO